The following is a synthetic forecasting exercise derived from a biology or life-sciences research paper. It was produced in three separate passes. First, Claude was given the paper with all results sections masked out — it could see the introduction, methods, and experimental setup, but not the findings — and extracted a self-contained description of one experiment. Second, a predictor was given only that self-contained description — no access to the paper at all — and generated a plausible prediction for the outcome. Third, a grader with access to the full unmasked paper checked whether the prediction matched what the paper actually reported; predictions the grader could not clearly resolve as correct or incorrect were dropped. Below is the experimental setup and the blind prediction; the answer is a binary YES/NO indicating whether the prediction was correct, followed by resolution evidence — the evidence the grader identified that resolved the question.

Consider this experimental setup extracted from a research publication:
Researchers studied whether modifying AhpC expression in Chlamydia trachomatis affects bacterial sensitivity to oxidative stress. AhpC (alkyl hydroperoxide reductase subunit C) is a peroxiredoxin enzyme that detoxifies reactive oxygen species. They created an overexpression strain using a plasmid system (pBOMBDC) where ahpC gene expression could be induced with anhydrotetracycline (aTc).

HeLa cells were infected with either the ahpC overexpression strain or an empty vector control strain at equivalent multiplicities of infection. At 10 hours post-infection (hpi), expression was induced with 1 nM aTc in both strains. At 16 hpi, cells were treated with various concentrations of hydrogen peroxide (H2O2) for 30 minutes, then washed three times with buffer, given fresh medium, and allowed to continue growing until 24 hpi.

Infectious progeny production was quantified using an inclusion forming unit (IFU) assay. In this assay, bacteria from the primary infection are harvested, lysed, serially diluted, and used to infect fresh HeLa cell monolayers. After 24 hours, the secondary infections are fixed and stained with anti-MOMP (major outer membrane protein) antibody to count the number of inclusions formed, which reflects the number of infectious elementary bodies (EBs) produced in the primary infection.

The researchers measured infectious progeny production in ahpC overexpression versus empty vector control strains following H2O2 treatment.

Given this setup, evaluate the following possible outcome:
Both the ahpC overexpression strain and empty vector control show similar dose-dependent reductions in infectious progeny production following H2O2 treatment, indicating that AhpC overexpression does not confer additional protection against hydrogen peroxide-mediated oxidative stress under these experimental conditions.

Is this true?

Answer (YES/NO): NO